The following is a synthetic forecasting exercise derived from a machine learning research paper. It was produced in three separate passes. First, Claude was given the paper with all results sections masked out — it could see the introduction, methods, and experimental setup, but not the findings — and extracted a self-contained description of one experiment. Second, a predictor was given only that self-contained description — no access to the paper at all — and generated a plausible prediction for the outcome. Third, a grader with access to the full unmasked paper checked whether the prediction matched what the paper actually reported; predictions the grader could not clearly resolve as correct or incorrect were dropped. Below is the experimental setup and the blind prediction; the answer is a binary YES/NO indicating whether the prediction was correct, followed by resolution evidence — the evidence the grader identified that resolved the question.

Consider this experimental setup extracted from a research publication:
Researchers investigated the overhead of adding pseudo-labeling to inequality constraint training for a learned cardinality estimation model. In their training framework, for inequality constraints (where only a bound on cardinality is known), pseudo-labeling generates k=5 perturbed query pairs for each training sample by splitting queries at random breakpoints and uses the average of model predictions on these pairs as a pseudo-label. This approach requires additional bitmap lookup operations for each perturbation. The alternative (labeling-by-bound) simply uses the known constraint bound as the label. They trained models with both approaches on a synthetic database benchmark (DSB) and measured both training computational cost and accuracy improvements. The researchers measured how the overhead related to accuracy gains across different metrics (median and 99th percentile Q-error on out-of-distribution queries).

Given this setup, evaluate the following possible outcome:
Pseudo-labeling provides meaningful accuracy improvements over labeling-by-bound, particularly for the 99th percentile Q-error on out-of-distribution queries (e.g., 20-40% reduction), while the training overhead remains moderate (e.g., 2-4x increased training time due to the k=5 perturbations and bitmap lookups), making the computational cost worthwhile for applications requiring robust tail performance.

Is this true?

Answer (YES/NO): NO